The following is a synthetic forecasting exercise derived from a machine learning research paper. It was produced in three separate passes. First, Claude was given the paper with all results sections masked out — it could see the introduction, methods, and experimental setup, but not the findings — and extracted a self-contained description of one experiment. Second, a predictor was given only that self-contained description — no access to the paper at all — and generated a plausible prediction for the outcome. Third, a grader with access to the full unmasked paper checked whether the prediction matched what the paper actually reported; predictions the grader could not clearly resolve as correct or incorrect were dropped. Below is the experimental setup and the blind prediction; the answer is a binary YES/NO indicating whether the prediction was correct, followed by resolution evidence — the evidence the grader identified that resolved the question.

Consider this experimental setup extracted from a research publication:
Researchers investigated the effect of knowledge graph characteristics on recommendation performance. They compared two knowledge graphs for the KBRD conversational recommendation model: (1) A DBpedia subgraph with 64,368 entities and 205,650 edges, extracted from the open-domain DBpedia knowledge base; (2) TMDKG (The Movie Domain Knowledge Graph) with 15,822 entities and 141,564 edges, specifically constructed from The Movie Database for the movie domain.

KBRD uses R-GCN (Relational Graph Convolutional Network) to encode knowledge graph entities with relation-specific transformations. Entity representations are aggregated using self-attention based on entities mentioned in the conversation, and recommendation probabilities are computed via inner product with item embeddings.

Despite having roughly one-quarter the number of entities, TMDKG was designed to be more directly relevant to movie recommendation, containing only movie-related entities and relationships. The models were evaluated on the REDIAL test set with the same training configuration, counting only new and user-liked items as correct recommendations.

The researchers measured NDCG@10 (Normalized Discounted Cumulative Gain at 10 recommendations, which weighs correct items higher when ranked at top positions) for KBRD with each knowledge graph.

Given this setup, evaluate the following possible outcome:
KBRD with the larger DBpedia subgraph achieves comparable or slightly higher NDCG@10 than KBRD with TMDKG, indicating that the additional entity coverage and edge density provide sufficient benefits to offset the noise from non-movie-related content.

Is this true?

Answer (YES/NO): NO